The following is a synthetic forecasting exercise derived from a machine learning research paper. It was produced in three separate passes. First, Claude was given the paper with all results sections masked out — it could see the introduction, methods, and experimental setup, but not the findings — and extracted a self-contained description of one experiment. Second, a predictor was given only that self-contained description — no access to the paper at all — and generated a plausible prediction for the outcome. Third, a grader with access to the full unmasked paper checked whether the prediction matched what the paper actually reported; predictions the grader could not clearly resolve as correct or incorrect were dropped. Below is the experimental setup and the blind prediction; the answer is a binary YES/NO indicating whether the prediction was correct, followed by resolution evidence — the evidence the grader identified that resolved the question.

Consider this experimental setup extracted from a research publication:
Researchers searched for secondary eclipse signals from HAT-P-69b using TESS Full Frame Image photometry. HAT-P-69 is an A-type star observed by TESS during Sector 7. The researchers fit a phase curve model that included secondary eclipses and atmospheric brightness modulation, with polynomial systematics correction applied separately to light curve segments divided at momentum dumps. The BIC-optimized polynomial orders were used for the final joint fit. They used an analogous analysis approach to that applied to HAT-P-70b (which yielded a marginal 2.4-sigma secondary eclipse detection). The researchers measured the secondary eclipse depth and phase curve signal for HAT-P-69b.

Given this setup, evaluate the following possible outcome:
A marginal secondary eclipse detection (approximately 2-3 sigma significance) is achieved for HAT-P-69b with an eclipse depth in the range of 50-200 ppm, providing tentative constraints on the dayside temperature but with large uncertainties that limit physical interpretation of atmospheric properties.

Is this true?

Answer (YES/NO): NO